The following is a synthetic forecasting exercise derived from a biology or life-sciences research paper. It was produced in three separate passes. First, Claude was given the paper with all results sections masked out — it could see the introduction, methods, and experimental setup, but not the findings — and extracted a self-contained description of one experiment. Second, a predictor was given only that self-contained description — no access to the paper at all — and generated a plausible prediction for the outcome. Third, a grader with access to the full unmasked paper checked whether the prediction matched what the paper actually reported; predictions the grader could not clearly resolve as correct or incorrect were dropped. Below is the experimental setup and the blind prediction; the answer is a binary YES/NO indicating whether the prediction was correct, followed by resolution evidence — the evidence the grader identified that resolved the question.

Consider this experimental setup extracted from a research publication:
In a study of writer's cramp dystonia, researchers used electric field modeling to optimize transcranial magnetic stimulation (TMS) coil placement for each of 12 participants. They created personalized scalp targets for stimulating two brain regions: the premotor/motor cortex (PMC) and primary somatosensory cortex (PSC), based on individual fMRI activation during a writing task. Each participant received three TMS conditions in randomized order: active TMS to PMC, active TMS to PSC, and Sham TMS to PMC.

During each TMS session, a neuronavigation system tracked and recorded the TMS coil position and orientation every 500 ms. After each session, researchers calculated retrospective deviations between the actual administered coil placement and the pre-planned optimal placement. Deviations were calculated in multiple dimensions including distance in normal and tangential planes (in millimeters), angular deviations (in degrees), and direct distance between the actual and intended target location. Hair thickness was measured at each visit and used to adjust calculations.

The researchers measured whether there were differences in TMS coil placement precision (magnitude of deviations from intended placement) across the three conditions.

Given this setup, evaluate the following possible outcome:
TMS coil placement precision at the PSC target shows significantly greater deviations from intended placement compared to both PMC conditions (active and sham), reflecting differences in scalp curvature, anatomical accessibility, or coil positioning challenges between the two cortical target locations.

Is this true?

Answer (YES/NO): NO